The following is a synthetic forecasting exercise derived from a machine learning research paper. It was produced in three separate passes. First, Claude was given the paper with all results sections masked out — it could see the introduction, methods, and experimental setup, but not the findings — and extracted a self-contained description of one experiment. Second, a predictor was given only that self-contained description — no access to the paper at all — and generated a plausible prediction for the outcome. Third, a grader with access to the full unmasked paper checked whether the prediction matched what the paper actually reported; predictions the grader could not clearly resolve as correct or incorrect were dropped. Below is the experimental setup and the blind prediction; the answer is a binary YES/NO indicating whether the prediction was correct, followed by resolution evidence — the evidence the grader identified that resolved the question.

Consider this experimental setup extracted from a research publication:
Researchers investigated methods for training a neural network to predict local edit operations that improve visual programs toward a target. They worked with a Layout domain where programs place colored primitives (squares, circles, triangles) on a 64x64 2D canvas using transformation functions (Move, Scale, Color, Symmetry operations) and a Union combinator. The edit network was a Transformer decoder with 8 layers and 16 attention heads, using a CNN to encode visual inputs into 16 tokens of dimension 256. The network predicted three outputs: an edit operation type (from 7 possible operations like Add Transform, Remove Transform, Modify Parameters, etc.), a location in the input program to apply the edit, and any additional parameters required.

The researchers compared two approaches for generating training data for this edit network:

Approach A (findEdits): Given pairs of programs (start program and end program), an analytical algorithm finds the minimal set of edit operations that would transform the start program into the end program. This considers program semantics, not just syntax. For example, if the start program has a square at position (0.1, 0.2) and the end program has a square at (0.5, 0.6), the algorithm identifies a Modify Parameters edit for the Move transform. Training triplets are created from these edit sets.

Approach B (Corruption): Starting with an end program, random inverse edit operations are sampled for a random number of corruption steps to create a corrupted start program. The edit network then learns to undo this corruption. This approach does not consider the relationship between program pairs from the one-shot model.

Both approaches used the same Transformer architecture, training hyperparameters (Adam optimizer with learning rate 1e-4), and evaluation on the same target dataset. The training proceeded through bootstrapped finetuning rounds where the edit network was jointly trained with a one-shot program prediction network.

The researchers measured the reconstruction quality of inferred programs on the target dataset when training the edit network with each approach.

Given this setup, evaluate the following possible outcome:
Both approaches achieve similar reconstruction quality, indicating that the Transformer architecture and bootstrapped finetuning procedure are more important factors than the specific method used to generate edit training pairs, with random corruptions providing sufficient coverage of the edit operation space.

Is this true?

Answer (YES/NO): NO